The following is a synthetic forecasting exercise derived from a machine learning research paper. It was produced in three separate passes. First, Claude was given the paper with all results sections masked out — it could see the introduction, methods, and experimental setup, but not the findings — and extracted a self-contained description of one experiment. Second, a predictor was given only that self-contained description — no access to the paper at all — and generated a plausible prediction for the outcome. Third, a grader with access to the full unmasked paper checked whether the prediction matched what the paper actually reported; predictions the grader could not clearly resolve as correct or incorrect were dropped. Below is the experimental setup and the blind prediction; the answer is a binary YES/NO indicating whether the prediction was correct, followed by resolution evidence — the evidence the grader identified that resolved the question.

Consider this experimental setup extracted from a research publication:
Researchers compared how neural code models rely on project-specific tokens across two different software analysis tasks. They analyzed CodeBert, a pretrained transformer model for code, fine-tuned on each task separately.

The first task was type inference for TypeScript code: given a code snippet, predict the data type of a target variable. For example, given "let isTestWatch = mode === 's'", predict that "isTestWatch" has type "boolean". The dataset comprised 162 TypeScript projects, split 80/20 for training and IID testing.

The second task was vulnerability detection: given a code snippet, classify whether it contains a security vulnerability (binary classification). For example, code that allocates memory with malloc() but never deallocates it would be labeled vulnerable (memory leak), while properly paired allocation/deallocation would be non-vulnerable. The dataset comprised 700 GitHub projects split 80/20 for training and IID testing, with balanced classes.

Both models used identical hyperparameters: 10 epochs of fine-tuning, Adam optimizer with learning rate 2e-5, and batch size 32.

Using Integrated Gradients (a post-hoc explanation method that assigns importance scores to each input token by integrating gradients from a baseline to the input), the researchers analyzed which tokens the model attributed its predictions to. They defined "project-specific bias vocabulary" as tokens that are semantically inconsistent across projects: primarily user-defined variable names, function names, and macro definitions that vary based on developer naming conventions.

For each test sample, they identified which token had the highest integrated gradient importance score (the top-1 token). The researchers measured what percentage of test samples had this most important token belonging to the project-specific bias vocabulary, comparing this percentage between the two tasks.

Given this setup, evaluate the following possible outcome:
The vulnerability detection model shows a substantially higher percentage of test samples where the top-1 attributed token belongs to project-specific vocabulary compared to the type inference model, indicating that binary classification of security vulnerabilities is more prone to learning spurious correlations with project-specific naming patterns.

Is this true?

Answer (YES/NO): YES